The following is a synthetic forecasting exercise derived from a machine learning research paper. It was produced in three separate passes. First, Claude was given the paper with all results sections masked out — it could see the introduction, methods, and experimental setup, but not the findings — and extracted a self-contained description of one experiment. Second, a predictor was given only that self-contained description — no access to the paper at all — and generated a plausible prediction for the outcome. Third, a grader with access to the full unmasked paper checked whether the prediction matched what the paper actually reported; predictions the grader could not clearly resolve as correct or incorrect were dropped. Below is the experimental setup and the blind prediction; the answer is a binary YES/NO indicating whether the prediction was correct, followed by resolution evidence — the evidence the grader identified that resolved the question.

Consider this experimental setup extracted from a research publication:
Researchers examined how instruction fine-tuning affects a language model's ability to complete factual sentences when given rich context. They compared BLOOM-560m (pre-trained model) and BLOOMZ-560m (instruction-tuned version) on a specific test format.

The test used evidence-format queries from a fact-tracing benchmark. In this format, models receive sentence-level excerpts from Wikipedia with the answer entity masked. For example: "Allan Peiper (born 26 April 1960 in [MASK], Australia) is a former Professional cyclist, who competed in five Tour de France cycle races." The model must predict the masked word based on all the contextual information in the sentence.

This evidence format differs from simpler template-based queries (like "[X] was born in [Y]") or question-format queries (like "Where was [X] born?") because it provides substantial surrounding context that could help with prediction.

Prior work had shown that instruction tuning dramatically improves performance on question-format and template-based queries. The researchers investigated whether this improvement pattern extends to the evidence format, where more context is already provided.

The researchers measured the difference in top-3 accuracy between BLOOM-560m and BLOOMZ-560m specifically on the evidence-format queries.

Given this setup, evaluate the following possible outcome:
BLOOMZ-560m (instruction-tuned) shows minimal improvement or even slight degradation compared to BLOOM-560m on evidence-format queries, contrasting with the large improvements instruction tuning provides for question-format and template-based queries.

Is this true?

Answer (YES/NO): YES